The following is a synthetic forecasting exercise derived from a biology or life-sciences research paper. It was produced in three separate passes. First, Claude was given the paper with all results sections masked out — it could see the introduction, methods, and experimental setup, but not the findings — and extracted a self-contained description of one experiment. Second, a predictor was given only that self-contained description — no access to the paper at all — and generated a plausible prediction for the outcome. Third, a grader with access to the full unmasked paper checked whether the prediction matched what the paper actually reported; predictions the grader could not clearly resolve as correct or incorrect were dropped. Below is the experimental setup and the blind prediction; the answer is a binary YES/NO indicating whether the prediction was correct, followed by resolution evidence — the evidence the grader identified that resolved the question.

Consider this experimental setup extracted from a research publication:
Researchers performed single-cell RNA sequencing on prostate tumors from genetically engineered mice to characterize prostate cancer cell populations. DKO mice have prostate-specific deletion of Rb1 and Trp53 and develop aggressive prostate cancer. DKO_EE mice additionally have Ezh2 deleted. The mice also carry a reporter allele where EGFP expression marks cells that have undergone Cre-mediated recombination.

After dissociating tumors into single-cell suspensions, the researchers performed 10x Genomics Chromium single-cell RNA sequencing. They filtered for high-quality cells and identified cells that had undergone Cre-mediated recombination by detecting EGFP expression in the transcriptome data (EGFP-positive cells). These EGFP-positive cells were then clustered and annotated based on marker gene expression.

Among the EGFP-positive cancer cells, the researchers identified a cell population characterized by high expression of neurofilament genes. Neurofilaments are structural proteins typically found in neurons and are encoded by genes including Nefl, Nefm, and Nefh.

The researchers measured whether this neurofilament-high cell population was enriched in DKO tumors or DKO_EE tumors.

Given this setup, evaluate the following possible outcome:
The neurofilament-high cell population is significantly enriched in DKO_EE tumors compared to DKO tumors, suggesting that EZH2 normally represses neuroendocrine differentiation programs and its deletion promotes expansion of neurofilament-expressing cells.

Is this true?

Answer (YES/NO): YES